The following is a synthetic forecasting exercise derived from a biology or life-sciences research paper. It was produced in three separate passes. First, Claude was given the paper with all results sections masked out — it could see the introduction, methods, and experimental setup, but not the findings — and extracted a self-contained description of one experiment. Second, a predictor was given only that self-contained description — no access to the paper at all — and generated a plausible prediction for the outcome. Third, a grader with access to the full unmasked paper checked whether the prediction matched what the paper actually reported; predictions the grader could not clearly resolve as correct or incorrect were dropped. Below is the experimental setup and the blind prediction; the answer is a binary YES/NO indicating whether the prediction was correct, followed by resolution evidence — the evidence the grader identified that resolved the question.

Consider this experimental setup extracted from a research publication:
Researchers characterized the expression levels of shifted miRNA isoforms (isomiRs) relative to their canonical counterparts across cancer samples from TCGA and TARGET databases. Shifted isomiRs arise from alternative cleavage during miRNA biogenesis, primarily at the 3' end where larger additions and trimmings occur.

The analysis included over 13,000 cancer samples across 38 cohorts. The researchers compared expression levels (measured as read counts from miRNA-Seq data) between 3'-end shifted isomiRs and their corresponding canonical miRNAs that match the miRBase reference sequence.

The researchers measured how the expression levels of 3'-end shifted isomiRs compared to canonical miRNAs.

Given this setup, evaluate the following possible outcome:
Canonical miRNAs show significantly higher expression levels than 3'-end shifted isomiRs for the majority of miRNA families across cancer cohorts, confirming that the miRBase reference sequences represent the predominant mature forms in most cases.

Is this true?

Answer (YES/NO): NO